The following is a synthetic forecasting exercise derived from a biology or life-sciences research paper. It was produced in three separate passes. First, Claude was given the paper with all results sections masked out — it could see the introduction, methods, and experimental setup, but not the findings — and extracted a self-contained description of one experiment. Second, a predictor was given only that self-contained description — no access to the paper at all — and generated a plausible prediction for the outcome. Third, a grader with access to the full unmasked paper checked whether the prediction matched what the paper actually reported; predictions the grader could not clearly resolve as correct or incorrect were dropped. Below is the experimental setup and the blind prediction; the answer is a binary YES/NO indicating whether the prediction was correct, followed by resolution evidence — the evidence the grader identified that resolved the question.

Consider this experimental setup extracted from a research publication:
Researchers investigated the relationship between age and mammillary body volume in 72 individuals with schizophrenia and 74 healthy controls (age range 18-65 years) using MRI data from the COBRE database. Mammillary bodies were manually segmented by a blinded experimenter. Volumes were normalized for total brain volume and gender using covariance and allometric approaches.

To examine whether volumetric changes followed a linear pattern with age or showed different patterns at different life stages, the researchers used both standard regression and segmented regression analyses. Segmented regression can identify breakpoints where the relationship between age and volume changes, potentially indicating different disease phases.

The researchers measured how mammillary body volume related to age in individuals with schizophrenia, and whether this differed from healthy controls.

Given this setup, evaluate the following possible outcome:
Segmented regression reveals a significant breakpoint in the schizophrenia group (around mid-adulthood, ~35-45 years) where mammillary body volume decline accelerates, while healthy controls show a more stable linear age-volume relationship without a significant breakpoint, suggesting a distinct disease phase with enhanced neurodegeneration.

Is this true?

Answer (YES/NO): NO